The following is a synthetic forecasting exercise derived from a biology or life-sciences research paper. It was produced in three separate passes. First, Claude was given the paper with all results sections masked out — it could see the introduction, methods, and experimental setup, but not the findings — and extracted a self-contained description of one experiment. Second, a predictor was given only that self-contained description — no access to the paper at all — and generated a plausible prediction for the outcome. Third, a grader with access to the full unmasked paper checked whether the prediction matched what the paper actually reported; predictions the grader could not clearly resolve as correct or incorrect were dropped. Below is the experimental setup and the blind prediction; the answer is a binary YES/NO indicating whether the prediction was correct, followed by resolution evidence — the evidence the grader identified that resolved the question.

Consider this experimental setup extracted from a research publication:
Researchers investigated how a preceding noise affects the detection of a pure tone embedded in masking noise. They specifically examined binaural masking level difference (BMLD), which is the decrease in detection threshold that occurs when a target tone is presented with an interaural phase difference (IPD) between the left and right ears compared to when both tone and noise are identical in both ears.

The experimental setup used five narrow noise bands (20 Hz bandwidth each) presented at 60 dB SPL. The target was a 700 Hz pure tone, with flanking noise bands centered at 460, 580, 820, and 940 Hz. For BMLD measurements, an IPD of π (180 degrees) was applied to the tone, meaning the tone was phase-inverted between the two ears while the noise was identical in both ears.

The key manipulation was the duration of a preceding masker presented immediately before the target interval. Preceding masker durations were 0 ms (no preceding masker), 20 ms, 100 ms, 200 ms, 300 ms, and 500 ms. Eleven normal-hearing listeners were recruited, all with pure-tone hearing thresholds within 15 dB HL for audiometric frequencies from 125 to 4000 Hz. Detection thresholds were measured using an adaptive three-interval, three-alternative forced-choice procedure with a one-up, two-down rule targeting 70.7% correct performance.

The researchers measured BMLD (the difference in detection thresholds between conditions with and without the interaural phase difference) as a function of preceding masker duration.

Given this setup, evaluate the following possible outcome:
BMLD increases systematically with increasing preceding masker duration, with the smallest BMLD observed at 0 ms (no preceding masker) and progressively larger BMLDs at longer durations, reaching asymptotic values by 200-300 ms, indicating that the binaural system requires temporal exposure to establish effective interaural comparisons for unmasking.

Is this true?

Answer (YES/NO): NO